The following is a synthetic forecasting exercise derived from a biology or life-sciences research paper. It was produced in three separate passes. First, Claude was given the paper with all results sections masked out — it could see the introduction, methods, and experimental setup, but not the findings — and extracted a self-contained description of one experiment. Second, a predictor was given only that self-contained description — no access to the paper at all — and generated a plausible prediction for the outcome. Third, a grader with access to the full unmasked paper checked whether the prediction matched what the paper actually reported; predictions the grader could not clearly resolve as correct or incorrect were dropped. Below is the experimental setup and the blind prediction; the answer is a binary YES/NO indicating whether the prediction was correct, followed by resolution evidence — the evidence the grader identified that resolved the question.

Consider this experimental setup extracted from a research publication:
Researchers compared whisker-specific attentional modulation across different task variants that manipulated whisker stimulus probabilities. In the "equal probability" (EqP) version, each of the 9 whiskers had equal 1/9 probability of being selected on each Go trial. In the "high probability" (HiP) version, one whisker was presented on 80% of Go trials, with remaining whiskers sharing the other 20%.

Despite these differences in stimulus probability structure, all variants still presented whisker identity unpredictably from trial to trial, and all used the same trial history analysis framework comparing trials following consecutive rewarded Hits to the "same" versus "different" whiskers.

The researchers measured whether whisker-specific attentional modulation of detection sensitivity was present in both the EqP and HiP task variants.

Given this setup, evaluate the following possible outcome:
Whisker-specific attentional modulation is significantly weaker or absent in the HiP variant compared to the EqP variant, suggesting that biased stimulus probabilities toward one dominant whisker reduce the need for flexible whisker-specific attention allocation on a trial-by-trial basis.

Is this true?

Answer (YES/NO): NO